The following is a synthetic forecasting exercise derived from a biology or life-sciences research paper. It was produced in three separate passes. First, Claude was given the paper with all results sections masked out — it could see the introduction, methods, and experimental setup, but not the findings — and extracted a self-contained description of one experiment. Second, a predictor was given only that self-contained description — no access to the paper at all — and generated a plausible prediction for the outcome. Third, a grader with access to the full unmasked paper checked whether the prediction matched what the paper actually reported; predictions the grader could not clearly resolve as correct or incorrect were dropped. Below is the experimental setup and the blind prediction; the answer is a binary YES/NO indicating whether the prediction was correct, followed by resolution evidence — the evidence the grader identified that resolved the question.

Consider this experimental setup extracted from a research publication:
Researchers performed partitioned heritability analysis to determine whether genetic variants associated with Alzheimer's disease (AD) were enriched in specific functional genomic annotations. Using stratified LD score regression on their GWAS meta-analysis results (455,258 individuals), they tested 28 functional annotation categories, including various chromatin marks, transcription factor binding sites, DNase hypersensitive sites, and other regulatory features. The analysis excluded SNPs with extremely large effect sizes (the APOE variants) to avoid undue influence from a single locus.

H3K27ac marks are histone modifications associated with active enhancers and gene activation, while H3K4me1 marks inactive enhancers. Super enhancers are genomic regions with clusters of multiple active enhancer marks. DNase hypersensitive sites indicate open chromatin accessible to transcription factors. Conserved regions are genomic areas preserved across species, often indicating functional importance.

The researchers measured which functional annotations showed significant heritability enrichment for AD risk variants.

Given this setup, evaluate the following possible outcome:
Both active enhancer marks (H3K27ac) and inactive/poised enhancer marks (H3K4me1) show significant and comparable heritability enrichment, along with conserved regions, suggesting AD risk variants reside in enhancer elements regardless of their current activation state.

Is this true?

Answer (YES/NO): NO